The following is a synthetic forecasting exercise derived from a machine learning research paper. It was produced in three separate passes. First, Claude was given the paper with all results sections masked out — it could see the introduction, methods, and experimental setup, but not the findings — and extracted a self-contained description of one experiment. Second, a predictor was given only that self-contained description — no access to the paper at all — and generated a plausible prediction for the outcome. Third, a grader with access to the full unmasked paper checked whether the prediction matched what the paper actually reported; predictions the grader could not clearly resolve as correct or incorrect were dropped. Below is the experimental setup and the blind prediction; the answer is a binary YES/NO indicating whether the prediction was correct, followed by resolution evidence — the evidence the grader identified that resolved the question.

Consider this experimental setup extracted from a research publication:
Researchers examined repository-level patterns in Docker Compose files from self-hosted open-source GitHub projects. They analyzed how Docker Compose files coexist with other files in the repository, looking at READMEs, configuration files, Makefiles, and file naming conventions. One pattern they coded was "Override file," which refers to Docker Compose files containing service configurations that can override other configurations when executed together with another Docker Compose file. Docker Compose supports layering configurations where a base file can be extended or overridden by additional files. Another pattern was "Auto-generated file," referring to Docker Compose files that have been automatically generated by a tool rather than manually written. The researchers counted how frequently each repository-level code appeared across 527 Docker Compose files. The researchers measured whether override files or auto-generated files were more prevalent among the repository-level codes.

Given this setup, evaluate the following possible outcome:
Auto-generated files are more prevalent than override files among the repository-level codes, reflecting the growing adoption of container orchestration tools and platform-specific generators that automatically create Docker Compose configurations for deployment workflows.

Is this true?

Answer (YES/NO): NO